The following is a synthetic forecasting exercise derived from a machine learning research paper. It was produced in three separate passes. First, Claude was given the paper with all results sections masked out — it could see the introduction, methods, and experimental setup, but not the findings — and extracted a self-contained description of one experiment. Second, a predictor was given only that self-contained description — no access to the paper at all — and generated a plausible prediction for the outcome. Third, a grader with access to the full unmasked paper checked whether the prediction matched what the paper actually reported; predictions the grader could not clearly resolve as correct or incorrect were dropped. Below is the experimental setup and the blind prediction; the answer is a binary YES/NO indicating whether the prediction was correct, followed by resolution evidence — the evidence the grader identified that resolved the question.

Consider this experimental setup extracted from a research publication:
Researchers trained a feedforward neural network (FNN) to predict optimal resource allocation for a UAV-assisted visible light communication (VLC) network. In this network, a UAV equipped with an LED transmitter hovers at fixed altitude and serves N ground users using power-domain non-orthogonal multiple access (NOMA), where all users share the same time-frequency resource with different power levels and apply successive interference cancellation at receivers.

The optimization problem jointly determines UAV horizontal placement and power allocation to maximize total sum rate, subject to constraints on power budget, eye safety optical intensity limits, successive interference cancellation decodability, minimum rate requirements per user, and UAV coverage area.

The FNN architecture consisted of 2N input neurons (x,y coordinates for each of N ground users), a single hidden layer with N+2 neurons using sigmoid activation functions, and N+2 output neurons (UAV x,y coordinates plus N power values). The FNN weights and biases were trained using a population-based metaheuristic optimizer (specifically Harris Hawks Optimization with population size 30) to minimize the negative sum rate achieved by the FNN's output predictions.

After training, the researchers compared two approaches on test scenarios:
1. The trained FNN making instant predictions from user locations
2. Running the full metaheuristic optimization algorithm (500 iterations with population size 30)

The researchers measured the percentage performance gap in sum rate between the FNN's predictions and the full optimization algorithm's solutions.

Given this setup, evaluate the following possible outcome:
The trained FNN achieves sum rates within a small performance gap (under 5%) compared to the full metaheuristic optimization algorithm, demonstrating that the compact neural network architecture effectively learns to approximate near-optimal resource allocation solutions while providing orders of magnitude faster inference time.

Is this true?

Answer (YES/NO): NO